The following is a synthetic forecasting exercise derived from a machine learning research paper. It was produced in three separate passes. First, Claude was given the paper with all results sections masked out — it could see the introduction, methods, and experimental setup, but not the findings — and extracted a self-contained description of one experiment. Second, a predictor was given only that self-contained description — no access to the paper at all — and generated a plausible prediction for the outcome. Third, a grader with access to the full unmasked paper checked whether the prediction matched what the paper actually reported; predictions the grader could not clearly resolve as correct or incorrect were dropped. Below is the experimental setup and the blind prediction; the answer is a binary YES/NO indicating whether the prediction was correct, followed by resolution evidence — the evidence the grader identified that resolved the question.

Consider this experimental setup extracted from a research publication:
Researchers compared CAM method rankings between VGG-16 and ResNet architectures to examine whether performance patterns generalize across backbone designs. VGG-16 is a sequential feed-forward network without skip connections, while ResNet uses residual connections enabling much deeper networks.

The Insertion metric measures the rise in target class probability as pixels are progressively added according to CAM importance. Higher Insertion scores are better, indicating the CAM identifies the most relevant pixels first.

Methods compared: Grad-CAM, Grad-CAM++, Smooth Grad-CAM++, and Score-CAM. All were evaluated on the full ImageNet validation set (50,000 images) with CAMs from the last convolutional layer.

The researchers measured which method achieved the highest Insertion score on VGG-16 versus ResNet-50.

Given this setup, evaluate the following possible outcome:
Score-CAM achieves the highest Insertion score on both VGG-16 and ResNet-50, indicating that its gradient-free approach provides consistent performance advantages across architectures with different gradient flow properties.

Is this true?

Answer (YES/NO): YES